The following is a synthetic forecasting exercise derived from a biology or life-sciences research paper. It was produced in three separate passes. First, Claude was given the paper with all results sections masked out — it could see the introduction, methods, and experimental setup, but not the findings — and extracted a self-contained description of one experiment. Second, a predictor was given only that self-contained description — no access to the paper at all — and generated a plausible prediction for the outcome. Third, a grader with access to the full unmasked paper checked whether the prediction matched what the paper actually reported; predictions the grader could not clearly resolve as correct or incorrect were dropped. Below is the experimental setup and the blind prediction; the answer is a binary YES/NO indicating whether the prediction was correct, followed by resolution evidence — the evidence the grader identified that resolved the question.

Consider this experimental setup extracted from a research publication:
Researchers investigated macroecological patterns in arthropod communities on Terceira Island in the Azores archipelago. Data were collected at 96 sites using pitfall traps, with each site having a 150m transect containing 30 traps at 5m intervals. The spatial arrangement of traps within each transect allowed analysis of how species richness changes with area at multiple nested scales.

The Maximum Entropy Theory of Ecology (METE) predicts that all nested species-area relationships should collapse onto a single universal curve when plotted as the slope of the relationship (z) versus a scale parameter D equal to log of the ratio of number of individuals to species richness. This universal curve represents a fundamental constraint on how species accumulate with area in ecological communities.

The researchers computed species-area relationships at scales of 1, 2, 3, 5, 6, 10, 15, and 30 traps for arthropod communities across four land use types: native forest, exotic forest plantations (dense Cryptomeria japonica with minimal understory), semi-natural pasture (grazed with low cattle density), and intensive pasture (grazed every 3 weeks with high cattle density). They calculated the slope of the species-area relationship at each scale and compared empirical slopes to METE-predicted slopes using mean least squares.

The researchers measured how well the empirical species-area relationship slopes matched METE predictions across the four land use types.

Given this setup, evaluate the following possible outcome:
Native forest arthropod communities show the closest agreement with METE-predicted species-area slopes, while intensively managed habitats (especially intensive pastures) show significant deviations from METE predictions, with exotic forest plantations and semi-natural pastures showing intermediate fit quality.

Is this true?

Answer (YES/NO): NO